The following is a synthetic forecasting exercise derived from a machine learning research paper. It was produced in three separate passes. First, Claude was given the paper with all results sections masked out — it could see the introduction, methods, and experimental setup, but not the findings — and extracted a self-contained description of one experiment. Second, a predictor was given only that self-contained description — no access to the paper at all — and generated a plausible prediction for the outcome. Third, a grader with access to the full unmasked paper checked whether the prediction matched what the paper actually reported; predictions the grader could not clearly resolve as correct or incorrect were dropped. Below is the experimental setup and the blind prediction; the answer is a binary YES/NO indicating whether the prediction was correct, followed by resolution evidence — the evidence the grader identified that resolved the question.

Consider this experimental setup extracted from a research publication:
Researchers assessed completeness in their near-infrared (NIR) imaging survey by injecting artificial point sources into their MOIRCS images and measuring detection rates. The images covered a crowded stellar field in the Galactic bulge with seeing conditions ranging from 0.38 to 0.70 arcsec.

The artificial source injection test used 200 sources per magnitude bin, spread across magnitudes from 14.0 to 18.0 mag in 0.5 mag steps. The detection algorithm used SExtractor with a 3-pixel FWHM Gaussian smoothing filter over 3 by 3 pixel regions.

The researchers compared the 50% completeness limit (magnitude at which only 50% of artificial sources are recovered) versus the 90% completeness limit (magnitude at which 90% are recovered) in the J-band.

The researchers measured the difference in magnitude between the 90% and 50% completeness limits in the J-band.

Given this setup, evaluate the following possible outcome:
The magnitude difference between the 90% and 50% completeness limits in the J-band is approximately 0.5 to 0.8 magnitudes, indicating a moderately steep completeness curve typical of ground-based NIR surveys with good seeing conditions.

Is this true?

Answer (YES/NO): NO